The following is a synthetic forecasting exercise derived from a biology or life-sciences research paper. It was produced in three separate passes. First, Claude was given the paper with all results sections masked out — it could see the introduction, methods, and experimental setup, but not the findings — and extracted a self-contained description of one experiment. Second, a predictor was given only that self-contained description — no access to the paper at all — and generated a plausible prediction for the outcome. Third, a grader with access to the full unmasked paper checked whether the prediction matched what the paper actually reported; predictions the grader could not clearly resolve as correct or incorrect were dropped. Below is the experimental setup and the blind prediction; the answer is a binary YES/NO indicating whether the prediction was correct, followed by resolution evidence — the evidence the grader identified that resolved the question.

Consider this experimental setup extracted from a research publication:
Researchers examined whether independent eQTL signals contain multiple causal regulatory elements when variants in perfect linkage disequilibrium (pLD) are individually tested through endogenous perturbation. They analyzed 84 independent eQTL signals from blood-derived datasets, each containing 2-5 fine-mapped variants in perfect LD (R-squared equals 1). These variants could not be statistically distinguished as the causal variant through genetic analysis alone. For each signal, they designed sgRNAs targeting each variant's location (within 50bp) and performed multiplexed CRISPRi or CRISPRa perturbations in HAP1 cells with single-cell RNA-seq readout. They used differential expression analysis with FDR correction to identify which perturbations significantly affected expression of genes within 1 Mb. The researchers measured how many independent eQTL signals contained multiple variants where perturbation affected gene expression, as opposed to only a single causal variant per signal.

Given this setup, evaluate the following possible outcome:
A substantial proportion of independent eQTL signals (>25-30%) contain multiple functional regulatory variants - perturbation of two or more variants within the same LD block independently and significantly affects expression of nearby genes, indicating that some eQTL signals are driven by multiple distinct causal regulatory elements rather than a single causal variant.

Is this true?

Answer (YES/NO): YES